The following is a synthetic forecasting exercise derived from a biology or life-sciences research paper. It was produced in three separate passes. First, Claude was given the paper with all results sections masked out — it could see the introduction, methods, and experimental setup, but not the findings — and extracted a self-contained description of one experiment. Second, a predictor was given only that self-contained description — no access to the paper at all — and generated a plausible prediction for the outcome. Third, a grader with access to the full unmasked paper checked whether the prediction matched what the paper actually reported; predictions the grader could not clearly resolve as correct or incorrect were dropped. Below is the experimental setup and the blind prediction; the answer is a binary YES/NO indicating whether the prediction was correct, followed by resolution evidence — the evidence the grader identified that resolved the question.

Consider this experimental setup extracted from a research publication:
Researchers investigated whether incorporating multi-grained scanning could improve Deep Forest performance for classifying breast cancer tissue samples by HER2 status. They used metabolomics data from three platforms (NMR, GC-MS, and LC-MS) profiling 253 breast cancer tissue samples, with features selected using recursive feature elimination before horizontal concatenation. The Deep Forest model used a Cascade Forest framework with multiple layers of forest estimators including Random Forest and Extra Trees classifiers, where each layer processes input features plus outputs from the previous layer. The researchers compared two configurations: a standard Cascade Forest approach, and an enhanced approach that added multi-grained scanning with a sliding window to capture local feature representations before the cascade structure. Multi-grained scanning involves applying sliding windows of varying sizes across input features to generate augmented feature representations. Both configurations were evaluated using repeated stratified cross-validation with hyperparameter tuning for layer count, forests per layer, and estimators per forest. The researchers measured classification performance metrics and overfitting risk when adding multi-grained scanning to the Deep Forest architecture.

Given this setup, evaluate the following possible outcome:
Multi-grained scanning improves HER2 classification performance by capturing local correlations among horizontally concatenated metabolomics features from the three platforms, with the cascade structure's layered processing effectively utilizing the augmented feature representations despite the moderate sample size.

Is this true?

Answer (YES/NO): NO